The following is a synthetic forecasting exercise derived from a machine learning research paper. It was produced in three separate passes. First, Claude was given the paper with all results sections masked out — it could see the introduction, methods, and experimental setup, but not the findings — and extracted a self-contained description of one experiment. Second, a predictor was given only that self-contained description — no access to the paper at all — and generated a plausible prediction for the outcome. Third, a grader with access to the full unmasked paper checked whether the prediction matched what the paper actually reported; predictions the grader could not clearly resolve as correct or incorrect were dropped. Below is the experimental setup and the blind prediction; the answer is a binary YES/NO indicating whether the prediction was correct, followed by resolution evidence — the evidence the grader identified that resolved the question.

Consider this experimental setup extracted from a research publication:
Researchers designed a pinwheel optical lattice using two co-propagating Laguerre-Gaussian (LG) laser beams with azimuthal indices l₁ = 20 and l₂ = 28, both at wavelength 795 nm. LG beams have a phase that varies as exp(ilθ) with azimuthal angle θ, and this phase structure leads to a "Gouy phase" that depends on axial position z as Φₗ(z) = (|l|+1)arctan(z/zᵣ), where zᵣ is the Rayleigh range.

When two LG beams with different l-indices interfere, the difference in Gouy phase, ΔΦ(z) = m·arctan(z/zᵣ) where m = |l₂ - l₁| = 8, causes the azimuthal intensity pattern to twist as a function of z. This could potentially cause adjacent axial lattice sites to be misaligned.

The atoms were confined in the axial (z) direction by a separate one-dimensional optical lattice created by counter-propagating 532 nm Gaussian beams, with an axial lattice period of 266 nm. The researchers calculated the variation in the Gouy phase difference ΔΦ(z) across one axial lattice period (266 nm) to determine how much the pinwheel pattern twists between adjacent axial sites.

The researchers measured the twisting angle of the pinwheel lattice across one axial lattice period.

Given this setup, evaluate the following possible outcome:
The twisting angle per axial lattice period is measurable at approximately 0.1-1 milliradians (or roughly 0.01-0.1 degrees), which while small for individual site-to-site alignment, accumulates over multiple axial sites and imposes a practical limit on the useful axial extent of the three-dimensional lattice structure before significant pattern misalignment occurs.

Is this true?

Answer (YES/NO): NO